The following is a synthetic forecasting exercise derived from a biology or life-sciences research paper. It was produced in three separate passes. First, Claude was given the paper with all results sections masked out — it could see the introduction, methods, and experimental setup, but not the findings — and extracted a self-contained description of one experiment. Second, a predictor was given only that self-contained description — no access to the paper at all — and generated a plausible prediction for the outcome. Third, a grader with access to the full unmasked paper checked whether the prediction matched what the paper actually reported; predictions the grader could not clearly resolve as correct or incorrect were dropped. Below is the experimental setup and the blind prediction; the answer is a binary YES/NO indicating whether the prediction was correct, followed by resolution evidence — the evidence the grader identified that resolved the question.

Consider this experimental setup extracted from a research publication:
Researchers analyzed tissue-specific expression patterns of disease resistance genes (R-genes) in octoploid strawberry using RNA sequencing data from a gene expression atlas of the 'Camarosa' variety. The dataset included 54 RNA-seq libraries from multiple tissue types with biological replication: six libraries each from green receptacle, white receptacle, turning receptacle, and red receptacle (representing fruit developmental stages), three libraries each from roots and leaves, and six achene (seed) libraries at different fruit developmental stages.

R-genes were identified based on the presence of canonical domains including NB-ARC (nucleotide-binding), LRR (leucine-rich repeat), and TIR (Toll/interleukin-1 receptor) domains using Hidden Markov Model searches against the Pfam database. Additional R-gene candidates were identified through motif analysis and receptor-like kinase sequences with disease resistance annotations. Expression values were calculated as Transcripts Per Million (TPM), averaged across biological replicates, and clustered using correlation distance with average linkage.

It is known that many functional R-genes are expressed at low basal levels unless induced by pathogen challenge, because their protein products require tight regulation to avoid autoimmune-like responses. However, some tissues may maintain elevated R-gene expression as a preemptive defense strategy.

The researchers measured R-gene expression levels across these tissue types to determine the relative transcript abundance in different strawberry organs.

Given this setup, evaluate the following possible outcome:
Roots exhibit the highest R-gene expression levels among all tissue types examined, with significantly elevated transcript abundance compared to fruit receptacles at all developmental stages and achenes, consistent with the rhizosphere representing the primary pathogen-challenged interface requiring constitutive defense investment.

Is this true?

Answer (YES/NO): NO